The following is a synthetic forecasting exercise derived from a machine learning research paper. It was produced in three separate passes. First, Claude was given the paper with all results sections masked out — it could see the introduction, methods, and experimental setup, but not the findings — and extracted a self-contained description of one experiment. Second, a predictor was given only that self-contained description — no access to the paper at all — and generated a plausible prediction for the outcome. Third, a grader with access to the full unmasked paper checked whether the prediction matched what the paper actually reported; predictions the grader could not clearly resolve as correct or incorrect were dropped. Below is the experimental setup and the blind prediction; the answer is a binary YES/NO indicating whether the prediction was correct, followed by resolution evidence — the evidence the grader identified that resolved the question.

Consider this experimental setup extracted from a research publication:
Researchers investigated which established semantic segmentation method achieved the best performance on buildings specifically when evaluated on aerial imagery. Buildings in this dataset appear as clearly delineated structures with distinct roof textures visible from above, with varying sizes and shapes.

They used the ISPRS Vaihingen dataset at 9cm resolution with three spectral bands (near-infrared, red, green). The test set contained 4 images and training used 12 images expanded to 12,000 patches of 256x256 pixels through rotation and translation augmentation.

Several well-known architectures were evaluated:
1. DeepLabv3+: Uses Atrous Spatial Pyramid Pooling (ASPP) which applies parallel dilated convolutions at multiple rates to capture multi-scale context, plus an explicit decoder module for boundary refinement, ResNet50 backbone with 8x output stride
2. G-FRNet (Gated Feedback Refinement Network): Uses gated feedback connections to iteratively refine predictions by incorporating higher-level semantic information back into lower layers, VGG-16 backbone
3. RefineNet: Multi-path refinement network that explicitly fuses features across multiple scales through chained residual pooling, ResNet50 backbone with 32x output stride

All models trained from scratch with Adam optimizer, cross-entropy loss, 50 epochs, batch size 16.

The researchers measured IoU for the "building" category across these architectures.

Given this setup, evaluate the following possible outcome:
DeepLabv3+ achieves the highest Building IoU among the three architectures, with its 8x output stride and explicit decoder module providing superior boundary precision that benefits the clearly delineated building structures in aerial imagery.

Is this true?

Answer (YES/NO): NO